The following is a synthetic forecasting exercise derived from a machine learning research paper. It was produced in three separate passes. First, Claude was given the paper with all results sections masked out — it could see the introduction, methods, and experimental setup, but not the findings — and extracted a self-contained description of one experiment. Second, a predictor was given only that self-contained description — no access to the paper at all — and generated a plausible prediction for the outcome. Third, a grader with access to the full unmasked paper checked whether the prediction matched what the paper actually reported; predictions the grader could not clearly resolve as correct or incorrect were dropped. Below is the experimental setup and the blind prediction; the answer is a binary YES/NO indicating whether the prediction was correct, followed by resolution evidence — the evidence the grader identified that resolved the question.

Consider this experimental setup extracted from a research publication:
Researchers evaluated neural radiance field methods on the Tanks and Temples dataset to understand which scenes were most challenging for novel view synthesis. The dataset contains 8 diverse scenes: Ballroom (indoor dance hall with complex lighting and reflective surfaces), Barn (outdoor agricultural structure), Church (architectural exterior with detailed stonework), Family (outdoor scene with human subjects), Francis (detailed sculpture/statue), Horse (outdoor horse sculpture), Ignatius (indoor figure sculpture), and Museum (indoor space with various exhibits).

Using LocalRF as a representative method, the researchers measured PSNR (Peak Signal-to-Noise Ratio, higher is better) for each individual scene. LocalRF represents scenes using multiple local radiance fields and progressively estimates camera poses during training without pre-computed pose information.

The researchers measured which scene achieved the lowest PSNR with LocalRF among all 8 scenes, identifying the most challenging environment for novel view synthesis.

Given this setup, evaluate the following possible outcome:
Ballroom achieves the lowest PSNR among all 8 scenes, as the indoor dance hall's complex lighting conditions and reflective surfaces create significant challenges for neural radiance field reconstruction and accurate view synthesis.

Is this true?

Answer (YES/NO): YES